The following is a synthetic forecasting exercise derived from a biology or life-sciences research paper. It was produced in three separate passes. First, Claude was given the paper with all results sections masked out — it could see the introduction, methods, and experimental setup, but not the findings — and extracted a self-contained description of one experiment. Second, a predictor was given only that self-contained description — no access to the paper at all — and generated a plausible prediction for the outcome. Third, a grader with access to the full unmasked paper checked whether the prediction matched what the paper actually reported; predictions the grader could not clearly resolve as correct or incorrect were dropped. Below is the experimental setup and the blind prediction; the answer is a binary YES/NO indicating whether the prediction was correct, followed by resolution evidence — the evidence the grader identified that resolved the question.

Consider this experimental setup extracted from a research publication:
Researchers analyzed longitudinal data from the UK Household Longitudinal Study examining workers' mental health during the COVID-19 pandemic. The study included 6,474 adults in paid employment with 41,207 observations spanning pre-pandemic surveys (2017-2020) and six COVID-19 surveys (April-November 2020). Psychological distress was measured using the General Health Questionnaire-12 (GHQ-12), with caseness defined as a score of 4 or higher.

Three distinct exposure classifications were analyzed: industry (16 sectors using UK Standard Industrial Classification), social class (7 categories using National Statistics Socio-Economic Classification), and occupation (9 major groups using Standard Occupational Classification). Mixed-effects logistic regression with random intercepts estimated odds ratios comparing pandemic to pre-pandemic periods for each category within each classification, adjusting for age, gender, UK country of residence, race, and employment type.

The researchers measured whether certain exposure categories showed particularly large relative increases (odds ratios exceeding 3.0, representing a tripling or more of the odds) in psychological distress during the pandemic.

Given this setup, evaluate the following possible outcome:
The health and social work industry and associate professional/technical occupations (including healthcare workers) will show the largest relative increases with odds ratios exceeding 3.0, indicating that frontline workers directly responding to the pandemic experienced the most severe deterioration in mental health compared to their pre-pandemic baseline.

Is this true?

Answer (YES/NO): NO